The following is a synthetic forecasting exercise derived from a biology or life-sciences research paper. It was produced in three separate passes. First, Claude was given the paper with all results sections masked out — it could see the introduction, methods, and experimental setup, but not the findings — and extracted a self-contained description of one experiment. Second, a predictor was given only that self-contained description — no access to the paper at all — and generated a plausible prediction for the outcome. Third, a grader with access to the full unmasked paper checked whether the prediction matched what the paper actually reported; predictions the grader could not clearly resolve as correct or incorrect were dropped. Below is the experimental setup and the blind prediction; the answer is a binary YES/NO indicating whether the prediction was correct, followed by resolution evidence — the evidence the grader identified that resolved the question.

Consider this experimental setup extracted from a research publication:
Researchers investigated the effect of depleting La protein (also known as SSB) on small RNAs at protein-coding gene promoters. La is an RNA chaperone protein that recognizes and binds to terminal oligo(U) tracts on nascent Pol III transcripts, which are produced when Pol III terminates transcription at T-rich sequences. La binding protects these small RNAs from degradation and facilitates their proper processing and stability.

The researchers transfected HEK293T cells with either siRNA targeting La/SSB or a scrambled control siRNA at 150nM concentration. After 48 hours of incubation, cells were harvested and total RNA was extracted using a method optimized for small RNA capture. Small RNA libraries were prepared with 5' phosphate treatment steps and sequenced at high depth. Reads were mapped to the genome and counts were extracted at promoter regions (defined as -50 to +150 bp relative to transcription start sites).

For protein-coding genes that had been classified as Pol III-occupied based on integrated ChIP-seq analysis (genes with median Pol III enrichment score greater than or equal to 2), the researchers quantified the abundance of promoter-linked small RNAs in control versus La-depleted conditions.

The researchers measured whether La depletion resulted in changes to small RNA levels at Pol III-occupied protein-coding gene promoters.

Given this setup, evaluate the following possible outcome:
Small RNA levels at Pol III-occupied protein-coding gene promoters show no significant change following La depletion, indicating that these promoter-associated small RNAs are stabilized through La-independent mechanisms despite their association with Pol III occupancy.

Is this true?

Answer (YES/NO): YES